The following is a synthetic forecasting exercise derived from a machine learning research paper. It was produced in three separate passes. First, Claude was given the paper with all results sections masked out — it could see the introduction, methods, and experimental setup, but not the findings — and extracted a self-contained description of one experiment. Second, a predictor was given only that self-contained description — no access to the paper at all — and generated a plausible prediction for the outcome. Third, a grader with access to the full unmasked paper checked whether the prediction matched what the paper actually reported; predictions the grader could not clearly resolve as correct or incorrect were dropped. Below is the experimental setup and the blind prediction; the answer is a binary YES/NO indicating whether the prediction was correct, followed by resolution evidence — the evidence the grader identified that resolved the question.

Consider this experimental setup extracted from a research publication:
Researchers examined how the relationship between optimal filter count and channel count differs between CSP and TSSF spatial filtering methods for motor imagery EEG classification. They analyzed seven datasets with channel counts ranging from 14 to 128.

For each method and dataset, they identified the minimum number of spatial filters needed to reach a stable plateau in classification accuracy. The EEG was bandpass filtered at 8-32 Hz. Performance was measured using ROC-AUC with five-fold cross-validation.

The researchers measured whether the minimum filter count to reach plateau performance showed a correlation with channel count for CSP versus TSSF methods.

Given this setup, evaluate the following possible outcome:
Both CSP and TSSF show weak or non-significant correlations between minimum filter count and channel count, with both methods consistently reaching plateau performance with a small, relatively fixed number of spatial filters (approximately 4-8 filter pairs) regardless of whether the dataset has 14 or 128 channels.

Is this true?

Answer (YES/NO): NO